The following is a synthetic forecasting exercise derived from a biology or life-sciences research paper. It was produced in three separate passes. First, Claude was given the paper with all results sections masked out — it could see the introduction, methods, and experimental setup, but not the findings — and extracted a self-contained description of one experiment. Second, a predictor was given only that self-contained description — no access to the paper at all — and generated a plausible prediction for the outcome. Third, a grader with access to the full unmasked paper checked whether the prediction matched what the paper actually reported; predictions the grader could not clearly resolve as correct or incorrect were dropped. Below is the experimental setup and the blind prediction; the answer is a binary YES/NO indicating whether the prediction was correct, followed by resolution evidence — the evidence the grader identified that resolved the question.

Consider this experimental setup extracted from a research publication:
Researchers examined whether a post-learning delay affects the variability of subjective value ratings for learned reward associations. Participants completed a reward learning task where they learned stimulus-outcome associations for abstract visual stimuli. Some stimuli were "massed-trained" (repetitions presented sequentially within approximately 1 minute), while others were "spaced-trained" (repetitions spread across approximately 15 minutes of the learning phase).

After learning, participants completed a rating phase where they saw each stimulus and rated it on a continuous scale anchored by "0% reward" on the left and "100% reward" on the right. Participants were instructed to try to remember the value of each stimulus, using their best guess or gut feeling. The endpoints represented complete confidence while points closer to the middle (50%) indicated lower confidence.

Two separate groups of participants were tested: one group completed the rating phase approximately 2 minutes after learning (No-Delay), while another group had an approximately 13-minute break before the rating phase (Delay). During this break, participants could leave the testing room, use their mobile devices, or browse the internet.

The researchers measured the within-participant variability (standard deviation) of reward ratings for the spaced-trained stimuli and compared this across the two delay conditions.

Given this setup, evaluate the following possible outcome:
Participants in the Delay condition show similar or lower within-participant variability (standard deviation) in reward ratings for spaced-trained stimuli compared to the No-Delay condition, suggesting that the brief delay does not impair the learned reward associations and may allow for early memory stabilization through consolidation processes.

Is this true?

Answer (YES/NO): YES